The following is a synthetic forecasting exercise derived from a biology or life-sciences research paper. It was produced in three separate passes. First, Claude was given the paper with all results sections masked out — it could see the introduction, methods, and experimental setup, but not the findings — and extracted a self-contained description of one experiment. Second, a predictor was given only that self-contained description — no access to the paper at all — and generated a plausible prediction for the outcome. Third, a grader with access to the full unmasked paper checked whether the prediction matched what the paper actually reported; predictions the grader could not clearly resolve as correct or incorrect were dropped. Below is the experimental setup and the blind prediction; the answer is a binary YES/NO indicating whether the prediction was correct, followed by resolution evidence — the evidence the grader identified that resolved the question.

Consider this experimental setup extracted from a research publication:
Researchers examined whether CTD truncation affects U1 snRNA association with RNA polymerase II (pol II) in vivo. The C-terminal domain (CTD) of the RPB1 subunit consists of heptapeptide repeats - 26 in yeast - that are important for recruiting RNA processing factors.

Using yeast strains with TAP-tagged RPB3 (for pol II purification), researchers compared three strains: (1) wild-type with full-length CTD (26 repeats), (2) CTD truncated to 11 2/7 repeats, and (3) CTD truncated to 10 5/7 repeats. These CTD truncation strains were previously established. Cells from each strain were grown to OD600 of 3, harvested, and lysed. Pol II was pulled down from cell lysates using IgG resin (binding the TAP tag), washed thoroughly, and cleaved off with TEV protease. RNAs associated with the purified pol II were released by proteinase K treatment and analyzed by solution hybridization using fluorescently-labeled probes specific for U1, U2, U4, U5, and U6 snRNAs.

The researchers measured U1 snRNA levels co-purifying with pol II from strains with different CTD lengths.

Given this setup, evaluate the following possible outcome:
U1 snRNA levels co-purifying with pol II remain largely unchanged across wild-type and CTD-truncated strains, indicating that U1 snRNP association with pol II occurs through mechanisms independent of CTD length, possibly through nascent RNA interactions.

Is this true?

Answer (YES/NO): YES